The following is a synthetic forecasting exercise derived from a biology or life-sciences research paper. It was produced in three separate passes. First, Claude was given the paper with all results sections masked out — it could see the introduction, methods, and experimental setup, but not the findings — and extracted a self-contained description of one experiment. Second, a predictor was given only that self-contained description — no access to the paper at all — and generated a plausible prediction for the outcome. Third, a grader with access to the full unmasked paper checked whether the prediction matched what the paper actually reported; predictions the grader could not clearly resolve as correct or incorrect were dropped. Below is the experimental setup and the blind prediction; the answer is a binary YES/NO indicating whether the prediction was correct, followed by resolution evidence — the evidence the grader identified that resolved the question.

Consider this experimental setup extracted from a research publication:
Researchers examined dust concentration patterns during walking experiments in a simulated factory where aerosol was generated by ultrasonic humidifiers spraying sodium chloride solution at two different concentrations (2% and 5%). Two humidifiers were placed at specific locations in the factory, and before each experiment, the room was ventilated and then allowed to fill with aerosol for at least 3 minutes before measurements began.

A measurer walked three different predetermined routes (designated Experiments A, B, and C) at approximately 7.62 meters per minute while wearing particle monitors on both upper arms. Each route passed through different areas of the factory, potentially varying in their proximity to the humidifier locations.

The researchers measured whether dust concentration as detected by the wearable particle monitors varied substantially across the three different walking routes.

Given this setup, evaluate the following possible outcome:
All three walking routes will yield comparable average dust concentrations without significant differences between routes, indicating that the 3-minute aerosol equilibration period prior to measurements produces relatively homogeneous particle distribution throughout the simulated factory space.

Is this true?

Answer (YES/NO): NO